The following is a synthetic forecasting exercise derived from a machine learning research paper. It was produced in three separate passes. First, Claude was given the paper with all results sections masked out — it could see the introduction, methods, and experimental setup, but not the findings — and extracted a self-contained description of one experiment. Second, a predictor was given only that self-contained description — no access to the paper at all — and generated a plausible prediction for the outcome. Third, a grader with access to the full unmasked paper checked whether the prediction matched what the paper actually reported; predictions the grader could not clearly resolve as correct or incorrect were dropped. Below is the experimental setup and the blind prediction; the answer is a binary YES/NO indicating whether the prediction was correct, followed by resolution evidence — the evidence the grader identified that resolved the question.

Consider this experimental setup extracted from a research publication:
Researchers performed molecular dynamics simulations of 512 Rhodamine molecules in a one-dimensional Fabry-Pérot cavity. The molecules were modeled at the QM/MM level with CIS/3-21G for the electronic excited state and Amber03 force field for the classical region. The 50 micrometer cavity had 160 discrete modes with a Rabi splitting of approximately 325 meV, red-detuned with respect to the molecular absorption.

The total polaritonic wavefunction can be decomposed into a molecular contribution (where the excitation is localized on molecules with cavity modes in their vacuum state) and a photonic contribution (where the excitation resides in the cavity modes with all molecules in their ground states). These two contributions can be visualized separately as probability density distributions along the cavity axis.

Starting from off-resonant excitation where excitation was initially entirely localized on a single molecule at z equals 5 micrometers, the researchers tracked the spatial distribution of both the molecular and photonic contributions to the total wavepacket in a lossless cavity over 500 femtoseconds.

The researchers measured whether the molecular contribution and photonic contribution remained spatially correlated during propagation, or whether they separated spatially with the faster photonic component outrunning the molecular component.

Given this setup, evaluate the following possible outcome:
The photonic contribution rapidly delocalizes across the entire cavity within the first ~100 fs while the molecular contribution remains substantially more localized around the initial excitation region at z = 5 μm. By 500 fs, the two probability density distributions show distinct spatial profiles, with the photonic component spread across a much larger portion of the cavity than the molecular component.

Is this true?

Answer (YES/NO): NO